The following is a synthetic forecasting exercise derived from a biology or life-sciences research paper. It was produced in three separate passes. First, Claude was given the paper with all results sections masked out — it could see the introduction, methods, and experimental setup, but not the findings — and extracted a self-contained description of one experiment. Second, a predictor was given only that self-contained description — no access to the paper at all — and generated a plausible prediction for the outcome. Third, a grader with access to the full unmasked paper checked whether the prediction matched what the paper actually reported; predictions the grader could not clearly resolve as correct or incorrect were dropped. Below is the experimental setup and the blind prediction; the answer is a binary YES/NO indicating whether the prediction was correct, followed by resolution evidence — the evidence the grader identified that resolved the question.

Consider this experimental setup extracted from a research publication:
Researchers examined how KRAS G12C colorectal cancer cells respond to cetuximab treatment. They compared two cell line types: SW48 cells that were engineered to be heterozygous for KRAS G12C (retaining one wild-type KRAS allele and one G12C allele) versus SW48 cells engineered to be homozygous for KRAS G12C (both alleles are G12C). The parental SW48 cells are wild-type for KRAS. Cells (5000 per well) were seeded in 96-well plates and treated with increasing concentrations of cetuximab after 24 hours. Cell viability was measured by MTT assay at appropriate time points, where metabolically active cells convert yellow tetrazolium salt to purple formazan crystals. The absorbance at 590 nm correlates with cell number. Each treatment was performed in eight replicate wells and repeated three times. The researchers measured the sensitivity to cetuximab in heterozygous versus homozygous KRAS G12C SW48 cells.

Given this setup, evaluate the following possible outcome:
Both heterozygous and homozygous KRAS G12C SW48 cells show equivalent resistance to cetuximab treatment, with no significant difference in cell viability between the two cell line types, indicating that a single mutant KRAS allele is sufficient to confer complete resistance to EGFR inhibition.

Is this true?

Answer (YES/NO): NO